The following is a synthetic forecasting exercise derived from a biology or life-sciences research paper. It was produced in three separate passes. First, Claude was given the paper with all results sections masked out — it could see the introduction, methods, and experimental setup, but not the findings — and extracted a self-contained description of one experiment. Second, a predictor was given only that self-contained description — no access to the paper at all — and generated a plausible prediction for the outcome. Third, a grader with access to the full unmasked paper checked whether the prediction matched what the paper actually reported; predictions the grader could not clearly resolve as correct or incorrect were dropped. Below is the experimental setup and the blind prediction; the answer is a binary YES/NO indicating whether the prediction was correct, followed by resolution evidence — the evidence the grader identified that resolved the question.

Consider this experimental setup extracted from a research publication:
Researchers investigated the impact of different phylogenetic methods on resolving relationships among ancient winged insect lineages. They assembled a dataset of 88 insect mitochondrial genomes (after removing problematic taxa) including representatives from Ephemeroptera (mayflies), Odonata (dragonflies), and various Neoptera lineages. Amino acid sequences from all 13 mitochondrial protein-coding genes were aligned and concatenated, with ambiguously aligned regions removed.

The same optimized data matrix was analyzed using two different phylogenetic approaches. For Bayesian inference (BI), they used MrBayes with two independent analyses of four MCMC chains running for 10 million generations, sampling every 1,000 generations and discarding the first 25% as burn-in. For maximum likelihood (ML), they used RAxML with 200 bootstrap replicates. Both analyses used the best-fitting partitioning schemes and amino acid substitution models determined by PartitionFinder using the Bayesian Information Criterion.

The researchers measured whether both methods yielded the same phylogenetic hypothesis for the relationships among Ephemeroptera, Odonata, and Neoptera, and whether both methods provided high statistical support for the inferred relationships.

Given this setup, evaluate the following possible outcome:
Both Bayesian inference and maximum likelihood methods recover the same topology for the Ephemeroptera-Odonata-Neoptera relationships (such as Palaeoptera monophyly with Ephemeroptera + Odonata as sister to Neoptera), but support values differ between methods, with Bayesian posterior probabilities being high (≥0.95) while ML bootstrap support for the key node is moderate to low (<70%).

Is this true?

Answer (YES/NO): NO